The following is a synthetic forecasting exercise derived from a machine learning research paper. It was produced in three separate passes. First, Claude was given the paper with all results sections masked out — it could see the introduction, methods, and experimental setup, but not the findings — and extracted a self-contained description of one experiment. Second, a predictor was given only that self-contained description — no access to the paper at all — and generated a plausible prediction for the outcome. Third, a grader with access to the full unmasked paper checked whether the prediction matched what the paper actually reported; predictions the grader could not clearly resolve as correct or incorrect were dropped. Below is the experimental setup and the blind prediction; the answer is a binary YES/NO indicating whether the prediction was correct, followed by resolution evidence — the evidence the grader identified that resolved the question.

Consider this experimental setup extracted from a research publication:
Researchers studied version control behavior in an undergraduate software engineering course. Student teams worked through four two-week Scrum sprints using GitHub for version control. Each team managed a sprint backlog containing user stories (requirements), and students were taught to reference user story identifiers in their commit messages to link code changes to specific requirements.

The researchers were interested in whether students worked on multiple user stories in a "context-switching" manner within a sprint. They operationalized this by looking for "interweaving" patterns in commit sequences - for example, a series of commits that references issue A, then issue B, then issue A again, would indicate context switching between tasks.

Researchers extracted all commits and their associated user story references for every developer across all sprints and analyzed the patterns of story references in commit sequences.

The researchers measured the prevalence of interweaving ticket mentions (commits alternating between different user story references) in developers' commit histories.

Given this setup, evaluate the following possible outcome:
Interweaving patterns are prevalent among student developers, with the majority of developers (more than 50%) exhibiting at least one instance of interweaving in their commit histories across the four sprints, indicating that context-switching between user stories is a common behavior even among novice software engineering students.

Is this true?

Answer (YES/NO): NO